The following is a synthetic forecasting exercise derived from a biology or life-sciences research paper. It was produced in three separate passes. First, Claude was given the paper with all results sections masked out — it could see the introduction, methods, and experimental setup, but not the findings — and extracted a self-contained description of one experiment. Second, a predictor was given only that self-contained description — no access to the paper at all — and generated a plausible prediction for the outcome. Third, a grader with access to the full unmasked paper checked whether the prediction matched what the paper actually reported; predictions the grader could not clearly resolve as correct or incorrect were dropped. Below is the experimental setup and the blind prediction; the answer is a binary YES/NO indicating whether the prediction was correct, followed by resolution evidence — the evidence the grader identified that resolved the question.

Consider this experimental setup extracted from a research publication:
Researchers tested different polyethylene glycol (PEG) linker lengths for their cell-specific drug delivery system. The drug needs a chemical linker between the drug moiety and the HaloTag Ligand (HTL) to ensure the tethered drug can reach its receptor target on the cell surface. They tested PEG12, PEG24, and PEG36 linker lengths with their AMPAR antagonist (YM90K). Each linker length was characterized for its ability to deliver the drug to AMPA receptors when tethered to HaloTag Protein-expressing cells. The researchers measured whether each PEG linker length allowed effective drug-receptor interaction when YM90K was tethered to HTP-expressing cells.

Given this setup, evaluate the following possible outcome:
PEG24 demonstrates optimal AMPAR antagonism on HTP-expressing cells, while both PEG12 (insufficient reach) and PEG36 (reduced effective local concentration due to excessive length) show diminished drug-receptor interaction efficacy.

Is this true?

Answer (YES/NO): NO